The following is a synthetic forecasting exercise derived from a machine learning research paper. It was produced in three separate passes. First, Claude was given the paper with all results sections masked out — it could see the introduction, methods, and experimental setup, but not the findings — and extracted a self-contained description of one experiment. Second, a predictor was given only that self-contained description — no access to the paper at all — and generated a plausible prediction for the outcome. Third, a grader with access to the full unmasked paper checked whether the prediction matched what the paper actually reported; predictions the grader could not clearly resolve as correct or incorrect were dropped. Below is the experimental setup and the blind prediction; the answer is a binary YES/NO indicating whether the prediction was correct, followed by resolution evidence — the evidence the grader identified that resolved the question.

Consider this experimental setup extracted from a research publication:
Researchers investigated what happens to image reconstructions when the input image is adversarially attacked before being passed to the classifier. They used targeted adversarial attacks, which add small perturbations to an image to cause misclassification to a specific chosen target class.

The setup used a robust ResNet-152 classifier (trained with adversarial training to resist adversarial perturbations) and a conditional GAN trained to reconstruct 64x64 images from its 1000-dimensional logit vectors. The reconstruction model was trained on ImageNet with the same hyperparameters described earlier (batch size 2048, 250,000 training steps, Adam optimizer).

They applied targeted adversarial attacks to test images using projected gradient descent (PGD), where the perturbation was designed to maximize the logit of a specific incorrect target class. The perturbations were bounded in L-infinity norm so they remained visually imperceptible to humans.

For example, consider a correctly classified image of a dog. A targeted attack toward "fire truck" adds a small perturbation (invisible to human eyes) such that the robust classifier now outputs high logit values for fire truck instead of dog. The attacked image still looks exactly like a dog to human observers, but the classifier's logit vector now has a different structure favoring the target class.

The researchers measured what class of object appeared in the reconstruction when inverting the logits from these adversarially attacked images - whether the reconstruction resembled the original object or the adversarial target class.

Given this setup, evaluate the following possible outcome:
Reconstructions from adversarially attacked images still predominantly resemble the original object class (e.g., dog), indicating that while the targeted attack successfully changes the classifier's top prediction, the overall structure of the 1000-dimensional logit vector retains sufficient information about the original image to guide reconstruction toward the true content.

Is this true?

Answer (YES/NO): YES